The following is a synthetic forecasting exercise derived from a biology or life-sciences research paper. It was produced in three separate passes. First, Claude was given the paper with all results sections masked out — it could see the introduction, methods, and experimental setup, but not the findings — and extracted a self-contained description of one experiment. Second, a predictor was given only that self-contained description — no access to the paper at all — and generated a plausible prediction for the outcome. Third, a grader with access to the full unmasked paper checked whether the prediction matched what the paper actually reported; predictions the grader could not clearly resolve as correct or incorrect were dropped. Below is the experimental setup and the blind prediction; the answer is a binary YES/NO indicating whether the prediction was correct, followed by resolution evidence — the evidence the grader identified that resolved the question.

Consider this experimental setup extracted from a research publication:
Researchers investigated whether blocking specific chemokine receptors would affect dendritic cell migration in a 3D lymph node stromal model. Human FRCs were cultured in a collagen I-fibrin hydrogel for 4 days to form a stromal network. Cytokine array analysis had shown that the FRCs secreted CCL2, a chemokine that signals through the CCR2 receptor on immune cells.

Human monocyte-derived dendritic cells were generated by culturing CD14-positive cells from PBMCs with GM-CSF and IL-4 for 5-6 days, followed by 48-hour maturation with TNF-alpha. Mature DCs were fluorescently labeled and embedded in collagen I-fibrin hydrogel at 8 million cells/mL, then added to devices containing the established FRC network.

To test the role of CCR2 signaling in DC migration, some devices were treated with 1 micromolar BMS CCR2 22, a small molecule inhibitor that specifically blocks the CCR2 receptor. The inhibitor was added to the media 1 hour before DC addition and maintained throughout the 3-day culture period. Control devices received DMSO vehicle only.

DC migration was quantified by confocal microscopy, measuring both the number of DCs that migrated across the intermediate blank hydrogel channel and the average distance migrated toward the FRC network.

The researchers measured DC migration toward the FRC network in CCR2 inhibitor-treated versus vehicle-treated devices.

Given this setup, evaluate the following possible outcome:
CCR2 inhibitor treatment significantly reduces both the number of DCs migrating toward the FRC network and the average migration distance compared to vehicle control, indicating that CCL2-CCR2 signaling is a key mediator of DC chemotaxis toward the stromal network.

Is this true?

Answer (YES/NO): NO